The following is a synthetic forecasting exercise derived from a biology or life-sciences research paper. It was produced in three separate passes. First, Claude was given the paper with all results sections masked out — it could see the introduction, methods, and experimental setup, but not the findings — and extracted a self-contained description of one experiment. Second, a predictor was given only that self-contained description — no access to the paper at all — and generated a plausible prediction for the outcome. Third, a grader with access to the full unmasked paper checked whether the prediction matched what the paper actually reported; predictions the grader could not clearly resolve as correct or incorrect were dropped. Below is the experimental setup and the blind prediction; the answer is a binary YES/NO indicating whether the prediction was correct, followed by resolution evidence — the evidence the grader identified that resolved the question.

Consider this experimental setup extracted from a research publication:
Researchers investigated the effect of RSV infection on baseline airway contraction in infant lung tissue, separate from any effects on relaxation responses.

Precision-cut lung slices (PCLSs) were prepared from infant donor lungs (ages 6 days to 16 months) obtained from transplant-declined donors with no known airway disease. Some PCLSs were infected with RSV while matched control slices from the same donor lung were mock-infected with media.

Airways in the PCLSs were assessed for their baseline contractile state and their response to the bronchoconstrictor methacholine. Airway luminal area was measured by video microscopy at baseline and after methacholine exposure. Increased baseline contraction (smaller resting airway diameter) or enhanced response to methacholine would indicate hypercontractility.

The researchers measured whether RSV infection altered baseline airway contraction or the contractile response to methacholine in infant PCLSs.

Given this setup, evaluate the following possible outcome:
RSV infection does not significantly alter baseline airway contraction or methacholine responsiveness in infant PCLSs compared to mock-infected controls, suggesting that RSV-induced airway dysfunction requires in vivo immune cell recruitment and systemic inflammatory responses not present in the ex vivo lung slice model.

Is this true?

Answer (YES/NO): NO